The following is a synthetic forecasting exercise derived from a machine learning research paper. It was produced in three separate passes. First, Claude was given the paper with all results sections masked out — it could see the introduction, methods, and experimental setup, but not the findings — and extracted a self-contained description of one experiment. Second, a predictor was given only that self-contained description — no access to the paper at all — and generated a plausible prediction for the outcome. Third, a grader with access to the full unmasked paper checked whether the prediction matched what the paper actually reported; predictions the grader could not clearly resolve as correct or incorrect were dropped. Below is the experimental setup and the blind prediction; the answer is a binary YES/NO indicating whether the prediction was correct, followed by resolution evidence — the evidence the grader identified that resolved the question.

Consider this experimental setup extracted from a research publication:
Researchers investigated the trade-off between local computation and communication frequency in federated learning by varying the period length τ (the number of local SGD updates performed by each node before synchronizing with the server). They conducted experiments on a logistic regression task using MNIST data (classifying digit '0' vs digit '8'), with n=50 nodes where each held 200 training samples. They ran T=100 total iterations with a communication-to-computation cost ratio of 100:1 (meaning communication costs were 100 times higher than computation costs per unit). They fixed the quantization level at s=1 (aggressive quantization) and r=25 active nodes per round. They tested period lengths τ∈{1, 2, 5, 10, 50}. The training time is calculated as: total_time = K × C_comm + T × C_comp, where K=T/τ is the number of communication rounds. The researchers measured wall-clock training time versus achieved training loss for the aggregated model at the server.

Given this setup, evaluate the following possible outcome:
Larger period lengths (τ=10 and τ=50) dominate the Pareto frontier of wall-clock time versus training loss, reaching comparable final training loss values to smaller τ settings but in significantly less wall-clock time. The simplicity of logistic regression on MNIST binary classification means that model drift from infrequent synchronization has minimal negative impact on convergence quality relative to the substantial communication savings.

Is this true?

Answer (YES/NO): NO